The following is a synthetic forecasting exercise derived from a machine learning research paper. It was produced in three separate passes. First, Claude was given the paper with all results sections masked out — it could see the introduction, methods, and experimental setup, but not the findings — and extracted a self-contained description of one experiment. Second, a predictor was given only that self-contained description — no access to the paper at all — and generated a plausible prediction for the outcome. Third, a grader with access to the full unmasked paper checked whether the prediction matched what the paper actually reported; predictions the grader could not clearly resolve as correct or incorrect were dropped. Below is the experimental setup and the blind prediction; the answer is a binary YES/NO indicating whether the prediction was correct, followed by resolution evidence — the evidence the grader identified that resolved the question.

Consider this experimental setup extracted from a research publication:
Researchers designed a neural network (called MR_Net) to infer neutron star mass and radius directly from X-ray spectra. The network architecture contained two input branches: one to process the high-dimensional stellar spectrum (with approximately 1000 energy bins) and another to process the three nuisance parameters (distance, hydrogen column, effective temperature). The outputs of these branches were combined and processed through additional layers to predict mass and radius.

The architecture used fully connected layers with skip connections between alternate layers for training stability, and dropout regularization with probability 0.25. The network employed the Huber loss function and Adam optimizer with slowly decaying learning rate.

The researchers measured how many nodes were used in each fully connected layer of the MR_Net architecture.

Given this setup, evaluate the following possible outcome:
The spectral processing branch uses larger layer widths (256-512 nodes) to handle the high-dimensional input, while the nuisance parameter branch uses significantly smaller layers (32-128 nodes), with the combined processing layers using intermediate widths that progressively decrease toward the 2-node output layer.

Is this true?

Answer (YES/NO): NO